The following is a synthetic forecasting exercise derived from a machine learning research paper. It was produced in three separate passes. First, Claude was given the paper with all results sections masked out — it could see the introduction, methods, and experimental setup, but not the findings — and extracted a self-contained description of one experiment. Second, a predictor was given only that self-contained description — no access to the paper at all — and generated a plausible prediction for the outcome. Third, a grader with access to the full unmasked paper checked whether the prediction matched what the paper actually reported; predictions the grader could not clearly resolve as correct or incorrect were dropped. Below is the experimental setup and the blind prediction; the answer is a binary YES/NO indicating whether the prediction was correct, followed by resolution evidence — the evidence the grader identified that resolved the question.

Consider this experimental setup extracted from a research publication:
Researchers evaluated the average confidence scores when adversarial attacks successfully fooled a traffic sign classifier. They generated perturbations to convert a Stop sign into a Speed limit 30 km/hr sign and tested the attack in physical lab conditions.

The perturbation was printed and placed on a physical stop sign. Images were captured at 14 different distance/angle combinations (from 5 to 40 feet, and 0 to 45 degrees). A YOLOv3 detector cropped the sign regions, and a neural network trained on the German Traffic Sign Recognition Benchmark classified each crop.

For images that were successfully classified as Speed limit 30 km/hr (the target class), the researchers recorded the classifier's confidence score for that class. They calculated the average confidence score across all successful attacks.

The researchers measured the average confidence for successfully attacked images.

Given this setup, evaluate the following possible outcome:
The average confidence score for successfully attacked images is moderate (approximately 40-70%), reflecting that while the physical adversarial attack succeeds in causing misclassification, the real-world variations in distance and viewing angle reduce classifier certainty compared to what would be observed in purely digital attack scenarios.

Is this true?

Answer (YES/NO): NO